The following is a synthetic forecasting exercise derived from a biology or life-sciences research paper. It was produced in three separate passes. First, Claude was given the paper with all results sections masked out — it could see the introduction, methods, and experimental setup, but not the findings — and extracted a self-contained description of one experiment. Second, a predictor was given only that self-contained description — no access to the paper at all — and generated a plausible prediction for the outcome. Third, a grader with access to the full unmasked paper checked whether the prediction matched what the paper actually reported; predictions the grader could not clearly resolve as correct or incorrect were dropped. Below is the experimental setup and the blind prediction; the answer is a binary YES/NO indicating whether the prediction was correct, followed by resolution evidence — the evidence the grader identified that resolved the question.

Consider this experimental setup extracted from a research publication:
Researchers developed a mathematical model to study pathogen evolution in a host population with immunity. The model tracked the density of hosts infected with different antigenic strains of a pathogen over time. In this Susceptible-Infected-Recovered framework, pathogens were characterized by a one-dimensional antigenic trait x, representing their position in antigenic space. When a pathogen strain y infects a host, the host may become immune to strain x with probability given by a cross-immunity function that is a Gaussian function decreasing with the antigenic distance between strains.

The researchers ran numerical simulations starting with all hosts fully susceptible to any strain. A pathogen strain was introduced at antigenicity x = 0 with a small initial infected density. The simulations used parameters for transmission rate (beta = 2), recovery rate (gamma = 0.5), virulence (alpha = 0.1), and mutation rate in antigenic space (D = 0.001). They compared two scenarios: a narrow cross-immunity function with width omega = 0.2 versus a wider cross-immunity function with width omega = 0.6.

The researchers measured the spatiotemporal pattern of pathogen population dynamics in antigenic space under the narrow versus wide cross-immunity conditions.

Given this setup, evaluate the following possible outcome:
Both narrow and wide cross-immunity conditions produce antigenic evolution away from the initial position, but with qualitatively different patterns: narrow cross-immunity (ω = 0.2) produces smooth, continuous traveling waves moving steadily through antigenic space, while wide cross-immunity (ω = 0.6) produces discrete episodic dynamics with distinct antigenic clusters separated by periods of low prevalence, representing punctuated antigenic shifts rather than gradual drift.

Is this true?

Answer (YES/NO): YES